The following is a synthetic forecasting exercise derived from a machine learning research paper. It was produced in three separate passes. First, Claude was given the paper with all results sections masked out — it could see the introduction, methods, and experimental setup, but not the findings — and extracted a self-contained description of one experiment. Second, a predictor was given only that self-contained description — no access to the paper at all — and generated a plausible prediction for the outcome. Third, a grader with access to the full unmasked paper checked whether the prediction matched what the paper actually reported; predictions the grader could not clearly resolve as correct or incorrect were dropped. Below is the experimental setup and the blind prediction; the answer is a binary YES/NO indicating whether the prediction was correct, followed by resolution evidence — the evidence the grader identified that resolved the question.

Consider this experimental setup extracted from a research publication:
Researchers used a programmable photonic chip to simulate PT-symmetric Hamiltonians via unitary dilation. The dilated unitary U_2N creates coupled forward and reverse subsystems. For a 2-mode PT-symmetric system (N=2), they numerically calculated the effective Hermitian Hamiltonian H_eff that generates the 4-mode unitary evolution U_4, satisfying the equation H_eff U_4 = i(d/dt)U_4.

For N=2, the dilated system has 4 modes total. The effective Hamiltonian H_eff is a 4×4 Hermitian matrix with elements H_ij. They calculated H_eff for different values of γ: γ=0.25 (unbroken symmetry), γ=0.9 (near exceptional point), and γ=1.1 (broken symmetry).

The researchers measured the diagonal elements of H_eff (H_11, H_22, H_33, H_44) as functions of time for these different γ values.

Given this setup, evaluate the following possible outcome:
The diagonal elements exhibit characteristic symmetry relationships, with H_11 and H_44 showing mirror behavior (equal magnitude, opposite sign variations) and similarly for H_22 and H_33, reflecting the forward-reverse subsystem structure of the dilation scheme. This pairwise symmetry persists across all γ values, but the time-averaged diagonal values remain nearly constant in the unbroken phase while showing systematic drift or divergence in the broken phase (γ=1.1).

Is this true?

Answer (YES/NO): NO